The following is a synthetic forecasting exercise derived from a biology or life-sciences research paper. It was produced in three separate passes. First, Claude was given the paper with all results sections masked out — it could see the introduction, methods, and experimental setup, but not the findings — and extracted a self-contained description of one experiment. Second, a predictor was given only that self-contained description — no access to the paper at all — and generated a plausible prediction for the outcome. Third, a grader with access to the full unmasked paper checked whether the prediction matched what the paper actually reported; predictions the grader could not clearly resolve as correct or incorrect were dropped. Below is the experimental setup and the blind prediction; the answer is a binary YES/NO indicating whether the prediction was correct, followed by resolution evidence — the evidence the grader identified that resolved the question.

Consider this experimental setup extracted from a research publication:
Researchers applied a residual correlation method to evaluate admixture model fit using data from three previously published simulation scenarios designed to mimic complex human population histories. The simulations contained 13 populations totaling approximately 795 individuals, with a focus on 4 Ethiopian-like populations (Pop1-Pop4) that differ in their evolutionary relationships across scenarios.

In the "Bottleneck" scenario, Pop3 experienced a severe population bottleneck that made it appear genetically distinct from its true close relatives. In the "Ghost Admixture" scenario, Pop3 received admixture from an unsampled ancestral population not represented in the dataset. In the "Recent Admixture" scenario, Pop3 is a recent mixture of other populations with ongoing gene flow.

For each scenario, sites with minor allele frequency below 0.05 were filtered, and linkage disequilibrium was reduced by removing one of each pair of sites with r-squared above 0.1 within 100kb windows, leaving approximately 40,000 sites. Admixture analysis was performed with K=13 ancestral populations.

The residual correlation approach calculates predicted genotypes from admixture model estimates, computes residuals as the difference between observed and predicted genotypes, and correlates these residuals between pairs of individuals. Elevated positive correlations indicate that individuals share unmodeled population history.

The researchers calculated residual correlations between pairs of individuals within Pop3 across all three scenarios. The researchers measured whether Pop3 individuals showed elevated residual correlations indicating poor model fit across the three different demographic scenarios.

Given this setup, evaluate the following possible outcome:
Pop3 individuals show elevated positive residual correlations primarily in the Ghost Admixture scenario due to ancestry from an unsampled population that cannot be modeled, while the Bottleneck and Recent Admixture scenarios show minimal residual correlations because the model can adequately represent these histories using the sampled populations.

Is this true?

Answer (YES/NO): NO